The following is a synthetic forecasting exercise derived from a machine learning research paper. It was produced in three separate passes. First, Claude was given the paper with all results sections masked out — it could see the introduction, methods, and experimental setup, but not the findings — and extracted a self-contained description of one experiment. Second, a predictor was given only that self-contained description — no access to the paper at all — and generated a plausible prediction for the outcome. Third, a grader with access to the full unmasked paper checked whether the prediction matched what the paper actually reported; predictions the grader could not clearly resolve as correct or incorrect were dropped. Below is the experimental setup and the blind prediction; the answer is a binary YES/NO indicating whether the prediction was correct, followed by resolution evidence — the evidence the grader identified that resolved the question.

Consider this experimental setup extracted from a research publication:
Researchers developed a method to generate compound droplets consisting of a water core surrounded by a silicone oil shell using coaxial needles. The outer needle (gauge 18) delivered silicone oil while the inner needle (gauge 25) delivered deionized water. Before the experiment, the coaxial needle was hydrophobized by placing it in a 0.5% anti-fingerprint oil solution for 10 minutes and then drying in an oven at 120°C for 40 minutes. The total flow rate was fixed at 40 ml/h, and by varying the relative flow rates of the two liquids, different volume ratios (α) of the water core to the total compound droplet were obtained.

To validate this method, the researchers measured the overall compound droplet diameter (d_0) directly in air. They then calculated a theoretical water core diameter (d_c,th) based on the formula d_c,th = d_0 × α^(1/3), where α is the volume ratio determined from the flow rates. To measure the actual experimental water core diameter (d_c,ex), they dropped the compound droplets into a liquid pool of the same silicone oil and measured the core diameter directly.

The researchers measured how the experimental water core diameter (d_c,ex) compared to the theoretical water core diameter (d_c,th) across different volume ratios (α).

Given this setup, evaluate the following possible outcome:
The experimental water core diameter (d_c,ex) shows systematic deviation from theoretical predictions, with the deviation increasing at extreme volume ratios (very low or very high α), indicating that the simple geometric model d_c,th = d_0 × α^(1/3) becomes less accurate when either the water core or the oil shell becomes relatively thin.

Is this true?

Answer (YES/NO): NO